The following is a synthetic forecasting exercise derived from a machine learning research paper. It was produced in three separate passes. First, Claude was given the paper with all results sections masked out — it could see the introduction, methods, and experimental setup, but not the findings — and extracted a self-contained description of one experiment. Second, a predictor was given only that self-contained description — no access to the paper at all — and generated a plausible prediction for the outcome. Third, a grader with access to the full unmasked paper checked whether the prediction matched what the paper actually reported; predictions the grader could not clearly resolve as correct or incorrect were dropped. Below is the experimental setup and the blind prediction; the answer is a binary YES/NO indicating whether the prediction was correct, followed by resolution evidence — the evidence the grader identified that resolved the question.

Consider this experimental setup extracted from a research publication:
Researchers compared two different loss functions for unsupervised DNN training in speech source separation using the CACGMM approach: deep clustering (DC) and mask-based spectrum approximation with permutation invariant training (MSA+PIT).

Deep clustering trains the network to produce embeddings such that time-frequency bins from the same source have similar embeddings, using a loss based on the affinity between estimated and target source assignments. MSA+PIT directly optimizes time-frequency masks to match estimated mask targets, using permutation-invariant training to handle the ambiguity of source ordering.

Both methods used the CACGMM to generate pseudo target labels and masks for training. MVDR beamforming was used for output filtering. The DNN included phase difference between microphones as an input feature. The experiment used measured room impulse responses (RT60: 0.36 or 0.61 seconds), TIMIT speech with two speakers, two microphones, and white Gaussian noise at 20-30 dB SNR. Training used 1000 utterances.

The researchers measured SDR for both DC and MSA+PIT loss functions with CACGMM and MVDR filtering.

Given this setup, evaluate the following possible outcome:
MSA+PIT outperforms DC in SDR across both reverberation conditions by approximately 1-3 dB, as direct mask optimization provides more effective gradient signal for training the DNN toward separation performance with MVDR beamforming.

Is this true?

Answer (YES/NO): NO